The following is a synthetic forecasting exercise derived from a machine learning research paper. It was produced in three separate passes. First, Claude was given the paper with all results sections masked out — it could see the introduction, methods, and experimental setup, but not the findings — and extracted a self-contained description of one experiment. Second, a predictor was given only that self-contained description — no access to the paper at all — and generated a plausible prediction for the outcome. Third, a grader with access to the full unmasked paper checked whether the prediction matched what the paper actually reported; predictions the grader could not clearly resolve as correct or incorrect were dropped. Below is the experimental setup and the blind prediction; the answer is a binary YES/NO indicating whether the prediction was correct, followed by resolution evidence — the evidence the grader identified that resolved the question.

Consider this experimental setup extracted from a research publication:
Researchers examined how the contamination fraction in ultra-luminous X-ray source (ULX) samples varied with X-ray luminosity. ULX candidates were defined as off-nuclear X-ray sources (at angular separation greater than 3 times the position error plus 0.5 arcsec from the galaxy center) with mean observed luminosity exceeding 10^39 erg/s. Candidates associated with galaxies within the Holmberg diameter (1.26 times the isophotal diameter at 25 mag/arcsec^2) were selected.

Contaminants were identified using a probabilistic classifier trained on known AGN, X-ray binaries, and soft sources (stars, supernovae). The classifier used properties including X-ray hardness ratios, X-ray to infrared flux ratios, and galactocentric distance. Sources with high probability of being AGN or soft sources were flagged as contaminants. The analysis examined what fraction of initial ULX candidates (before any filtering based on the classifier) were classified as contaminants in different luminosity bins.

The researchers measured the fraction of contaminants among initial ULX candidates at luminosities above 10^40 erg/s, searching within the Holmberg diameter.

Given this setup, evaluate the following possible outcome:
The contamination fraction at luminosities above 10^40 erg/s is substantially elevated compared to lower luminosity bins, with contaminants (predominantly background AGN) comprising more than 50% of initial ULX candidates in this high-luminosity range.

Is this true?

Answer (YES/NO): NO